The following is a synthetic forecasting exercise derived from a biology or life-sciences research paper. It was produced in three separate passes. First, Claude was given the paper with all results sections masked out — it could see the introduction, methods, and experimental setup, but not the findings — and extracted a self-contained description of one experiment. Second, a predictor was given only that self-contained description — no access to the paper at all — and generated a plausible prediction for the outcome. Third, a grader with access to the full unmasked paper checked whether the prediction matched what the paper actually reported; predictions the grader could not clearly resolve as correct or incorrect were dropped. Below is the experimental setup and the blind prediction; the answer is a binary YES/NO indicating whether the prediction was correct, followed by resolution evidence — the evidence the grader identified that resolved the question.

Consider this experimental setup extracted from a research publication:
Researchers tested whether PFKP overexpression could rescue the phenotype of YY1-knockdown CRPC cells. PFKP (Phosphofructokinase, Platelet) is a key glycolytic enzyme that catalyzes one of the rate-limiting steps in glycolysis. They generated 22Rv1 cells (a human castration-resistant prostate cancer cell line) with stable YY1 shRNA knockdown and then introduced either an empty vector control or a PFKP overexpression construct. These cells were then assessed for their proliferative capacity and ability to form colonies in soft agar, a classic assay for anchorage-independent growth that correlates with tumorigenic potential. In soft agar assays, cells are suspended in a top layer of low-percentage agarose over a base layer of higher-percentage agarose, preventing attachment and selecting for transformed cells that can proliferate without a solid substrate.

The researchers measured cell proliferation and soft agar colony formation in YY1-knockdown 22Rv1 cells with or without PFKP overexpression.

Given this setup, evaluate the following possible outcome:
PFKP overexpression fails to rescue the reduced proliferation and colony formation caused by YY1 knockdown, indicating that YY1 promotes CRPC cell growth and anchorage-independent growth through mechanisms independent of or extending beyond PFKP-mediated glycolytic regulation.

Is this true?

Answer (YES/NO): NO